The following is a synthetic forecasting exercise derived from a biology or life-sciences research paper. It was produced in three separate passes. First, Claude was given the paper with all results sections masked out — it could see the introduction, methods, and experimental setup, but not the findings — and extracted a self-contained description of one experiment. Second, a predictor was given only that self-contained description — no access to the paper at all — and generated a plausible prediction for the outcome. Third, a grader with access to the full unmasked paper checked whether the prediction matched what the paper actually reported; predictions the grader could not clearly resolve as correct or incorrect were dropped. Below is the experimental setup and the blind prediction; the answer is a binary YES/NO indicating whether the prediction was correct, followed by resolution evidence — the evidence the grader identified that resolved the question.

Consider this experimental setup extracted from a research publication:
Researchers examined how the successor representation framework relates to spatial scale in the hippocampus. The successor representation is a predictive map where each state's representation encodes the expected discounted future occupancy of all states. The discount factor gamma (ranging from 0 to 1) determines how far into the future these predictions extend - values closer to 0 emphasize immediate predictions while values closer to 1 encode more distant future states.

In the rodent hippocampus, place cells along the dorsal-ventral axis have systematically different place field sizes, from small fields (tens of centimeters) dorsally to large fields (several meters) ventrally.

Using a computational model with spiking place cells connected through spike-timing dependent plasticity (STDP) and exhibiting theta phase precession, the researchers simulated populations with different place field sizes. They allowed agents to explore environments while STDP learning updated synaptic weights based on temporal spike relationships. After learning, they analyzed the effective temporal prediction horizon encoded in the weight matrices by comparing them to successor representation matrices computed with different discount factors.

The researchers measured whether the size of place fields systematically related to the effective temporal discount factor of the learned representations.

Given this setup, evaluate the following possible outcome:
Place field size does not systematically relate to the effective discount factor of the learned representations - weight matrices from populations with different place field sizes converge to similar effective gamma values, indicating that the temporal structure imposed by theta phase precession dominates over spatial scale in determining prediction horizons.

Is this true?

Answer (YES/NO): NO